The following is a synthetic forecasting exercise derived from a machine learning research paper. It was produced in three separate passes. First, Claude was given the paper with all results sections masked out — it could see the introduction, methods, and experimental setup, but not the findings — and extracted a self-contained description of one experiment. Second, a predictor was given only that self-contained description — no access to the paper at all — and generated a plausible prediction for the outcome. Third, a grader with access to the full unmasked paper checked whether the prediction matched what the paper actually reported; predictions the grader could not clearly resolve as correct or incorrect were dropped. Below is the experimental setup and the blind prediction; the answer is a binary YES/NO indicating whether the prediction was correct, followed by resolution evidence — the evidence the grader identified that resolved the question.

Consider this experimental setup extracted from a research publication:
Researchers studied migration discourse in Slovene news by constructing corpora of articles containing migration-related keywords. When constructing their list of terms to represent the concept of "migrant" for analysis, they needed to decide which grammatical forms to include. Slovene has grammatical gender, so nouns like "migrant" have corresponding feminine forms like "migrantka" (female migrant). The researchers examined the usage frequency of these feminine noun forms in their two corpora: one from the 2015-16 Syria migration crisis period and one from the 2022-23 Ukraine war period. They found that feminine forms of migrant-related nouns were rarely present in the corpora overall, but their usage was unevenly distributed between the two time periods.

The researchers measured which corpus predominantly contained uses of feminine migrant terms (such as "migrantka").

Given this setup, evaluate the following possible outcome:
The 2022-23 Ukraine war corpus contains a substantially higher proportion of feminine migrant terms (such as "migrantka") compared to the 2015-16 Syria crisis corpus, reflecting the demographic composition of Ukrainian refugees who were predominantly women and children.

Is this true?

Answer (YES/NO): YES